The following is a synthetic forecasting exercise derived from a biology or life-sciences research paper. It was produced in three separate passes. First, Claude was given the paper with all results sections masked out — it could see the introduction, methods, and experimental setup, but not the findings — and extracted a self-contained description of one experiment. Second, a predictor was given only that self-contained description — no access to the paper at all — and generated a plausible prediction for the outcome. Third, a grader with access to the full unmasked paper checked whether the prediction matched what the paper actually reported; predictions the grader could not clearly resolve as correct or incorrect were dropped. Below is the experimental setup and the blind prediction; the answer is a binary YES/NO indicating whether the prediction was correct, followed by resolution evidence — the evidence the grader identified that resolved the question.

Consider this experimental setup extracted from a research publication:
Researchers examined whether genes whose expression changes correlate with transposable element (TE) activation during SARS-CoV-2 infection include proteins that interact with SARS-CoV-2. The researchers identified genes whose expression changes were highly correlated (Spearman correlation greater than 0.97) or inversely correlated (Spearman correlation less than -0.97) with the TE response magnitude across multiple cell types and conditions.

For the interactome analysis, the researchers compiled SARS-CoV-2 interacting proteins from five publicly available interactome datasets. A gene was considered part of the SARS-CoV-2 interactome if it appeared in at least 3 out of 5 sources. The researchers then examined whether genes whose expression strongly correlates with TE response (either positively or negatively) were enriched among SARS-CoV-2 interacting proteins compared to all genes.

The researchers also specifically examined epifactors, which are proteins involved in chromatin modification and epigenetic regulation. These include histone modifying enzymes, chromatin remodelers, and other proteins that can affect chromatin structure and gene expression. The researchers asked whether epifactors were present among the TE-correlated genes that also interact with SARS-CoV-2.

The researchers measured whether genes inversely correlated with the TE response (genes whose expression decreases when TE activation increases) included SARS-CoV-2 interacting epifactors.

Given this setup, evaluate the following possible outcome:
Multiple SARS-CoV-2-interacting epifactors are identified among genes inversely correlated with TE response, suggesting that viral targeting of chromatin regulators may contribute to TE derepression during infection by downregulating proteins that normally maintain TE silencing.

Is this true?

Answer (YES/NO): NO